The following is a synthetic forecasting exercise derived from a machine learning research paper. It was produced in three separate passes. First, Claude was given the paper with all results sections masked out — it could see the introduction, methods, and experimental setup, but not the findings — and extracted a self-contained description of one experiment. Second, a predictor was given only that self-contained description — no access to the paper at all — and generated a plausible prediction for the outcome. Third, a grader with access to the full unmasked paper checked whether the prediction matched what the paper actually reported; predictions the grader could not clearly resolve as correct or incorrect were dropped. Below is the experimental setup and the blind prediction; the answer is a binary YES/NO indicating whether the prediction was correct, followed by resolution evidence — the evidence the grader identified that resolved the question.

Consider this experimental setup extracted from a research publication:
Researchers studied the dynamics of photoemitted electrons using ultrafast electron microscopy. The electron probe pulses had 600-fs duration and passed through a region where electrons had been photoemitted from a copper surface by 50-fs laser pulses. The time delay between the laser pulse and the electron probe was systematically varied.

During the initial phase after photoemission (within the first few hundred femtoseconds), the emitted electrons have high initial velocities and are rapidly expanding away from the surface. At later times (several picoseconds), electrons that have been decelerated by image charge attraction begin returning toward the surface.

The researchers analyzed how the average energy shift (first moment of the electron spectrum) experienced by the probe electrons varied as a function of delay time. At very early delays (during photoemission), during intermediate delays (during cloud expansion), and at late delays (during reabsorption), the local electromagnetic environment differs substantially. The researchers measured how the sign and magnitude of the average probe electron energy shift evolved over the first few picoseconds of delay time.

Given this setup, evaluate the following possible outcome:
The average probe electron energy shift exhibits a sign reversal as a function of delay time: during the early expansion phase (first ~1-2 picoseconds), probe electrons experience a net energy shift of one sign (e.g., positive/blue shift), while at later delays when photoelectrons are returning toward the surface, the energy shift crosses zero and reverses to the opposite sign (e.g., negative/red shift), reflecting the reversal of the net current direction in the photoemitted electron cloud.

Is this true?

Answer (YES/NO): YES